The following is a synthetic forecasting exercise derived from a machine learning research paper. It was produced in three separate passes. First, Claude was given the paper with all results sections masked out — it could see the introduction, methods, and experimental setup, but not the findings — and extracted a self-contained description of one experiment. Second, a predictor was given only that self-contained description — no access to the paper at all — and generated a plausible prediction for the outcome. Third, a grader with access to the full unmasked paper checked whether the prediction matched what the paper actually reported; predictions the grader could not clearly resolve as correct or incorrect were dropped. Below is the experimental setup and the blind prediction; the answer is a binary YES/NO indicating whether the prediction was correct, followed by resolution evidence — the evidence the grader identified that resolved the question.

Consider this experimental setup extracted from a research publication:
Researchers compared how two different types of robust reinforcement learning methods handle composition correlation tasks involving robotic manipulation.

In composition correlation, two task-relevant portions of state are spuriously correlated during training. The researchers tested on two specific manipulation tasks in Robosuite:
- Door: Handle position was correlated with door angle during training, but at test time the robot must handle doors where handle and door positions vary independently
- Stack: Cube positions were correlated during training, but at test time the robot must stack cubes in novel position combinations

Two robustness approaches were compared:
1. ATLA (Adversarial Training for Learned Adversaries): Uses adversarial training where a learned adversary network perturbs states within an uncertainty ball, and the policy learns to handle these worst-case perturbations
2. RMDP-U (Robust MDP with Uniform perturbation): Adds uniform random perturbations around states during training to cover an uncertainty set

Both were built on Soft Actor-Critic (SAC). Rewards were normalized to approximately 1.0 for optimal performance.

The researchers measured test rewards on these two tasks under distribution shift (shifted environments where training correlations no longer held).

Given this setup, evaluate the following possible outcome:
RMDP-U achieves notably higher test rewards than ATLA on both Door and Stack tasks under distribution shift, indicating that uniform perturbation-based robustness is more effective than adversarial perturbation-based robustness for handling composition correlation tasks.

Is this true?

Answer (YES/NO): NO